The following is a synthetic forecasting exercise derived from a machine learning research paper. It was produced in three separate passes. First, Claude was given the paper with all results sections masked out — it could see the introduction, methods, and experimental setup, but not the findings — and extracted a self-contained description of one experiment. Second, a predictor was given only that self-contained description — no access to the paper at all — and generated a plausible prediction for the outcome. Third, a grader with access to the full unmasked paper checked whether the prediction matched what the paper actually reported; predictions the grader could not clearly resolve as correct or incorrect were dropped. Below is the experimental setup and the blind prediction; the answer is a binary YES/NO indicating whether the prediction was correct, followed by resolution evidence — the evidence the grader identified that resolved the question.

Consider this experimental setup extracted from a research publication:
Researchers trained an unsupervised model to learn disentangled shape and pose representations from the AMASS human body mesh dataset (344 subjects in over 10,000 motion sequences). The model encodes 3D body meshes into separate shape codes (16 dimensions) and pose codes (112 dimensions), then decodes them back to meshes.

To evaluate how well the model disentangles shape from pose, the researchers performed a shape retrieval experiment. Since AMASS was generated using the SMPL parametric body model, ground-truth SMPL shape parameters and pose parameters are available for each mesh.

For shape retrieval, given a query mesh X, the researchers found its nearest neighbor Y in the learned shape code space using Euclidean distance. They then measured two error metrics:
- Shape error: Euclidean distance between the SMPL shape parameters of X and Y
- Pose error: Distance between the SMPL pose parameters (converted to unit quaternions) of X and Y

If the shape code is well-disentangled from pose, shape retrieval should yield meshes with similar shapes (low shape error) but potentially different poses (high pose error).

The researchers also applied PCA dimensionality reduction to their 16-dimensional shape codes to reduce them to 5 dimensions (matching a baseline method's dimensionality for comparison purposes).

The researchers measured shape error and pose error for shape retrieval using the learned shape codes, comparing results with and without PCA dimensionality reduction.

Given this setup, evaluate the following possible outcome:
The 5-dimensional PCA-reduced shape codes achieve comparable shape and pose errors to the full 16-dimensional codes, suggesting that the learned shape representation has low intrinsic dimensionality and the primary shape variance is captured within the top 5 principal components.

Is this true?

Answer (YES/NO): NO